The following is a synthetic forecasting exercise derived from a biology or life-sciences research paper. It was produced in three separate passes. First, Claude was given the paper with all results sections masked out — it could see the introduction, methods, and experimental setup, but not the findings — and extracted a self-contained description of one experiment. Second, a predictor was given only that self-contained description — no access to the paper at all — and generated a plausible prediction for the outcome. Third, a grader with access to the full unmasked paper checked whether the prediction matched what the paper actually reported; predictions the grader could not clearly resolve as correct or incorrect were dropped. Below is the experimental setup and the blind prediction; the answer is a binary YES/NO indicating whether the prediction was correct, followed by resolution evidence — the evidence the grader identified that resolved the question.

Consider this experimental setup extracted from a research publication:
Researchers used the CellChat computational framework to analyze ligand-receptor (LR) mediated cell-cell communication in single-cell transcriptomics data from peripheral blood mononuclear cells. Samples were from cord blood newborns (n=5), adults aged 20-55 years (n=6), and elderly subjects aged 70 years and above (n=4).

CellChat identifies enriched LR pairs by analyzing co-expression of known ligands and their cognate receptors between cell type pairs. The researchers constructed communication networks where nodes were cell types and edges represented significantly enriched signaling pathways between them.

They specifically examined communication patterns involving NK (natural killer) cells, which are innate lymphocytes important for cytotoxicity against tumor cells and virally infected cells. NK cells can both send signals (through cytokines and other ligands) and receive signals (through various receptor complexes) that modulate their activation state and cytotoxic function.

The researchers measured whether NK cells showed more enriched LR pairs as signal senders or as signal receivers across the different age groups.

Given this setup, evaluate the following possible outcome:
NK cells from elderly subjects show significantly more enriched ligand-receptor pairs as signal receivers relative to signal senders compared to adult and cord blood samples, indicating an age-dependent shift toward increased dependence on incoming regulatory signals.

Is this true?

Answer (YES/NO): NO